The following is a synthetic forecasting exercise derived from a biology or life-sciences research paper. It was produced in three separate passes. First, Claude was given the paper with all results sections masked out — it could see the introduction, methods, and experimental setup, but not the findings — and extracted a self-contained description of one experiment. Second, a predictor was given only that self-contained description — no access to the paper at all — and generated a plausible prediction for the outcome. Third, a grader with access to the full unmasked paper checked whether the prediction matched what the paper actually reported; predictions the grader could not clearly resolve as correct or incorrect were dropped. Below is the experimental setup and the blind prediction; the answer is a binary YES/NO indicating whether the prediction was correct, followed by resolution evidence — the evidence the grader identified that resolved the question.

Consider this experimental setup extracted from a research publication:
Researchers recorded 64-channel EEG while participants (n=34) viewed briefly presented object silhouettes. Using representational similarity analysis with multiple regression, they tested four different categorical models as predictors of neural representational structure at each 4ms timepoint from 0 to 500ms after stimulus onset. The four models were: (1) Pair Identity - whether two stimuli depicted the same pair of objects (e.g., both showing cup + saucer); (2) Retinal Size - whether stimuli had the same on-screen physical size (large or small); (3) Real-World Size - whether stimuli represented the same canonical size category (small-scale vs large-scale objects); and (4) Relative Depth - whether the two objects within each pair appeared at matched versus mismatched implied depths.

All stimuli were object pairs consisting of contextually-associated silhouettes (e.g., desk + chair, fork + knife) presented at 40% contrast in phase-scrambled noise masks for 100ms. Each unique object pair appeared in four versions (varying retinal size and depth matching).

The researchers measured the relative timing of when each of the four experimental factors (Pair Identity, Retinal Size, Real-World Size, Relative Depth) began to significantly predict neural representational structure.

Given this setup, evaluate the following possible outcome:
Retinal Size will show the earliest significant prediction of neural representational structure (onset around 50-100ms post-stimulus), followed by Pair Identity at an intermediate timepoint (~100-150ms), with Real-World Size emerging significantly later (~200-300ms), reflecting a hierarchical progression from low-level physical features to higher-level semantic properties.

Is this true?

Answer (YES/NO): NO